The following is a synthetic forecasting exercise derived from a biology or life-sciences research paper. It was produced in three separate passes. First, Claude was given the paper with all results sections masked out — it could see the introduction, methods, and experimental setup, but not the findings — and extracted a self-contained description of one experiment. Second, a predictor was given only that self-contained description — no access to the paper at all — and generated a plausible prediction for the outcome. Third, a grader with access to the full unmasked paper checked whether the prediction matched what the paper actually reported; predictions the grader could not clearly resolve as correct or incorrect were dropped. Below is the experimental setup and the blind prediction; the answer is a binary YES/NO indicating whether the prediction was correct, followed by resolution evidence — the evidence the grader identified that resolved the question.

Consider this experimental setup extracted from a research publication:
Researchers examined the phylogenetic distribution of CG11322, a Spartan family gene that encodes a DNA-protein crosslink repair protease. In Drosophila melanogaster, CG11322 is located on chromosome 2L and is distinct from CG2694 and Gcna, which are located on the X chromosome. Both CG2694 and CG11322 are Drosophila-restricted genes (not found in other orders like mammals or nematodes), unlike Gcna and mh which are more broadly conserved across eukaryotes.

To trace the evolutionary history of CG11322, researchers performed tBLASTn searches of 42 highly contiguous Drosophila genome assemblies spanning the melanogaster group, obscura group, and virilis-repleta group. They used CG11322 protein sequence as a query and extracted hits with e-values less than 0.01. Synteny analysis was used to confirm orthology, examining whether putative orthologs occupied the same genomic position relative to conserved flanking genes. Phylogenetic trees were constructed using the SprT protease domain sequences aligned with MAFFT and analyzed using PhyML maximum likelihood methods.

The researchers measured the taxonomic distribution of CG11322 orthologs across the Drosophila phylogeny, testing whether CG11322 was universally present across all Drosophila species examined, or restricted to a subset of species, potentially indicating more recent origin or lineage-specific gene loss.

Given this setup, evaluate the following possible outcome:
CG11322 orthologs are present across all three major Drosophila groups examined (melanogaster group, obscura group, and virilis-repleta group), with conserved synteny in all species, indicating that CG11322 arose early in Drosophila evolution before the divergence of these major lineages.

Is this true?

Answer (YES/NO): NO